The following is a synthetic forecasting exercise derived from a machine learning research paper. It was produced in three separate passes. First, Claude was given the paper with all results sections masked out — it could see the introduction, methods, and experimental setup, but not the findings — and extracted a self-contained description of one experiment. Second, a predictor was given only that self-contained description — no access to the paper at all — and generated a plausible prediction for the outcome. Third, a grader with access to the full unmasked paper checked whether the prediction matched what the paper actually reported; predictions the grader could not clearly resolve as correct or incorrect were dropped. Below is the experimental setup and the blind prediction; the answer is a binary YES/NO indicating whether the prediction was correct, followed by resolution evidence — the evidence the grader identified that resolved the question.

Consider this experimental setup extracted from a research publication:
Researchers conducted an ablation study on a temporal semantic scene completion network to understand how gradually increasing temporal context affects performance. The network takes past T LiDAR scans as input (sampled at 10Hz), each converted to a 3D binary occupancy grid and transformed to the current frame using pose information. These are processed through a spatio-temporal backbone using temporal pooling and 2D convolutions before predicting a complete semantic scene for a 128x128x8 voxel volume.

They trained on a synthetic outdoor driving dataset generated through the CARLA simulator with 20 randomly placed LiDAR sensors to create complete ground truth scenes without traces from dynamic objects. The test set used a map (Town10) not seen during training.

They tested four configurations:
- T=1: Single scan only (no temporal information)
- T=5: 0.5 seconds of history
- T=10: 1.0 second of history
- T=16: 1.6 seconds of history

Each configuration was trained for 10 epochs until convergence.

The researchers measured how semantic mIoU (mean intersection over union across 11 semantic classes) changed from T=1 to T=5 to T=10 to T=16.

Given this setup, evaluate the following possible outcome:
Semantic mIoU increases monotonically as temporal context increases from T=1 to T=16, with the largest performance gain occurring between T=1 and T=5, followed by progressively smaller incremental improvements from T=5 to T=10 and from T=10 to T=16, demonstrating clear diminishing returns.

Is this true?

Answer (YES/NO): NO